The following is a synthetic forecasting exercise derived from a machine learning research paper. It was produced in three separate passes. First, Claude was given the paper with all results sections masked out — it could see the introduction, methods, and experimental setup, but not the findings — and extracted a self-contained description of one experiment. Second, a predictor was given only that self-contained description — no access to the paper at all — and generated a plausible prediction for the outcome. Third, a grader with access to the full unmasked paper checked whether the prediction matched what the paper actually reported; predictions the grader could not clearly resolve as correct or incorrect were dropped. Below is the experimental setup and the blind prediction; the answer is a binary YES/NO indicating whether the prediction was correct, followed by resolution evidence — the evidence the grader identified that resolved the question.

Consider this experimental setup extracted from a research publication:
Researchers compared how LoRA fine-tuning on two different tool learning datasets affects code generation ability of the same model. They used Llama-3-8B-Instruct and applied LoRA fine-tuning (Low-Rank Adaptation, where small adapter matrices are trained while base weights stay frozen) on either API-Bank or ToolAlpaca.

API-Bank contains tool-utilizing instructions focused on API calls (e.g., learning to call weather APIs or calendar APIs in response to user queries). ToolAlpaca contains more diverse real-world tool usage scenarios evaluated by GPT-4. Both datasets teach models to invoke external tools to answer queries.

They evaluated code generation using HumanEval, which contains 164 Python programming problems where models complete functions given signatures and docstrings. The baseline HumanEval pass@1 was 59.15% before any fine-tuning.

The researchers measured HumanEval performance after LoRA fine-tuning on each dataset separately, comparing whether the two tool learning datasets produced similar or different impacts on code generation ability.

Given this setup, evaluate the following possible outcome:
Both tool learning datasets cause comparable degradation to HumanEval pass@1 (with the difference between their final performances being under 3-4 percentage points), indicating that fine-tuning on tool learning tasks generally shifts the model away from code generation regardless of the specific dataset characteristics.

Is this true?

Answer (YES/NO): NO